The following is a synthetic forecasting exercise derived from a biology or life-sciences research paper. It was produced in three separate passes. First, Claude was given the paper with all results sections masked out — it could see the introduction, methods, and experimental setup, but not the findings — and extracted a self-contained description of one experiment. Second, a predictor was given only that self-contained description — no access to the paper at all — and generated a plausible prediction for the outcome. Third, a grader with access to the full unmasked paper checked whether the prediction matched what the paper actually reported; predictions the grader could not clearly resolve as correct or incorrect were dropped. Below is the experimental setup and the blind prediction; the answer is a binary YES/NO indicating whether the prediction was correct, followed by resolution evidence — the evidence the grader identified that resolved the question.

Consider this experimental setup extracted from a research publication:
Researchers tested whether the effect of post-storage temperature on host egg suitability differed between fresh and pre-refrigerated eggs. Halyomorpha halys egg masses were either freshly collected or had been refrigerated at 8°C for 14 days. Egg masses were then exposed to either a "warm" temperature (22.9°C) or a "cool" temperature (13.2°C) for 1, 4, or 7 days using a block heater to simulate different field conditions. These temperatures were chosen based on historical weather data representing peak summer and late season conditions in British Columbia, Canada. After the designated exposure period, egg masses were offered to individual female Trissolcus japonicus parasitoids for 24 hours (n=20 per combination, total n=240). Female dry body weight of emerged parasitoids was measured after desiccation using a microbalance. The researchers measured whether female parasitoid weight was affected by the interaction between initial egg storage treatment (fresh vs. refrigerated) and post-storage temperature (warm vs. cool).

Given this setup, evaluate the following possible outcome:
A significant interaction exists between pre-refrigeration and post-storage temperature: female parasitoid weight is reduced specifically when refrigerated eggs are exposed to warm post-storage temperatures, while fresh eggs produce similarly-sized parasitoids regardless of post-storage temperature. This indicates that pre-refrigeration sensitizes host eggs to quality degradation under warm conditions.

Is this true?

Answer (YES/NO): NO